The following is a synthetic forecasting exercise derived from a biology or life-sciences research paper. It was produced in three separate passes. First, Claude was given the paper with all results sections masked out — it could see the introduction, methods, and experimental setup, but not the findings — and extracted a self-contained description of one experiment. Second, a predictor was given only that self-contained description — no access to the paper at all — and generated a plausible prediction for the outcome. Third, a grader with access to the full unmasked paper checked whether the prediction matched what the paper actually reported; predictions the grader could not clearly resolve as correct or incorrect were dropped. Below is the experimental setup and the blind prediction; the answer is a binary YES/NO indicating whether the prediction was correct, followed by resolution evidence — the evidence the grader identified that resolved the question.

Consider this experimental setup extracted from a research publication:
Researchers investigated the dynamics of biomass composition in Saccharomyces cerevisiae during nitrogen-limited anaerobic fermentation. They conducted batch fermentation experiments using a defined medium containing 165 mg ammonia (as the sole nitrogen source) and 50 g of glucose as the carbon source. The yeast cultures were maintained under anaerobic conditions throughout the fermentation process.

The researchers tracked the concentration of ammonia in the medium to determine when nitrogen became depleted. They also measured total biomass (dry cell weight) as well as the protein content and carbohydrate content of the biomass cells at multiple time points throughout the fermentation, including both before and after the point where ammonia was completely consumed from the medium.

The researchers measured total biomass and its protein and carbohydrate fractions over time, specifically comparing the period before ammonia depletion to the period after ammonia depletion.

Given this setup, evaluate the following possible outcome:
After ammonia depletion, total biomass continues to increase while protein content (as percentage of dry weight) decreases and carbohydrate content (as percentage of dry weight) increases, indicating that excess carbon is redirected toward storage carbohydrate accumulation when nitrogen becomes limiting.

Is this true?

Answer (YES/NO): YES